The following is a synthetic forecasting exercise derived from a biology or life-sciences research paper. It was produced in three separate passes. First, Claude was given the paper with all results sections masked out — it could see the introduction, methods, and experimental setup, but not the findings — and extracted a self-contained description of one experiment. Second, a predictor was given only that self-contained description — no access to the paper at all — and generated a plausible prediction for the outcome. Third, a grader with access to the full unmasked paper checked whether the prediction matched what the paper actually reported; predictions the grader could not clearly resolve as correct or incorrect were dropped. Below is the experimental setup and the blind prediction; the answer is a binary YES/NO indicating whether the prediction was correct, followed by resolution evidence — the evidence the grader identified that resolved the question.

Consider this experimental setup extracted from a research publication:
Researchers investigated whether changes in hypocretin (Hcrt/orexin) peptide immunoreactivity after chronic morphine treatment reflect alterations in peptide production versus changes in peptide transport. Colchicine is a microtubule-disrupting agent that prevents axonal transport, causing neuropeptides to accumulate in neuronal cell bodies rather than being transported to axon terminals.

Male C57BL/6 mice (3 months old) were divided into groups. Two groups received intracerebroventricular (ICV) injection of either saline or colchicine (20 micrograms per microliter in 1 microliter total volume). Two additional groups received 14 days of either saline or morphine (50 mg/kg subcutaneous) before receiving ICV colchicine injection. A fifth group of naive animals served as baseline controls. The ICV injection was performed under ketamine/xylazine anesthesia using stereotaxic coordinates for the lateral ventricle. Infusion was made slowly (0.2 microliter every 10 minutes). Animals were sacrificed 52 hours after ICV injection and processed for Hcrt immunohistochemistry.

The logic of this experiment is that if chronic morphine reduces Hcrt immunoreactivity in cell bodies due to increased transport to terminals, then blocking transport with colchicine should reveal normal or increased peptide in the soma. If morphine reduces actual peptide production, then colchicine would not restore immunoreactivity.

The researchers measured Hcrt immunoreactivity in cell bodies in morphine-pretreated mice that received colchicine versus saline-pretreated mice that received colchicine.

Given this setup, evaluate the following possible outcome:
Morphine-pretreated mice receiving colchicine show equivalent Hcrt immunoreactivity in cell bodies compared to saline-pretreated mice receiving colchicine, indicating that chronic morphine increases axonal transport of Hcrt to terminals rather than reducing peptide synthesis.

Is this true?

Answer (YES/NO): NO